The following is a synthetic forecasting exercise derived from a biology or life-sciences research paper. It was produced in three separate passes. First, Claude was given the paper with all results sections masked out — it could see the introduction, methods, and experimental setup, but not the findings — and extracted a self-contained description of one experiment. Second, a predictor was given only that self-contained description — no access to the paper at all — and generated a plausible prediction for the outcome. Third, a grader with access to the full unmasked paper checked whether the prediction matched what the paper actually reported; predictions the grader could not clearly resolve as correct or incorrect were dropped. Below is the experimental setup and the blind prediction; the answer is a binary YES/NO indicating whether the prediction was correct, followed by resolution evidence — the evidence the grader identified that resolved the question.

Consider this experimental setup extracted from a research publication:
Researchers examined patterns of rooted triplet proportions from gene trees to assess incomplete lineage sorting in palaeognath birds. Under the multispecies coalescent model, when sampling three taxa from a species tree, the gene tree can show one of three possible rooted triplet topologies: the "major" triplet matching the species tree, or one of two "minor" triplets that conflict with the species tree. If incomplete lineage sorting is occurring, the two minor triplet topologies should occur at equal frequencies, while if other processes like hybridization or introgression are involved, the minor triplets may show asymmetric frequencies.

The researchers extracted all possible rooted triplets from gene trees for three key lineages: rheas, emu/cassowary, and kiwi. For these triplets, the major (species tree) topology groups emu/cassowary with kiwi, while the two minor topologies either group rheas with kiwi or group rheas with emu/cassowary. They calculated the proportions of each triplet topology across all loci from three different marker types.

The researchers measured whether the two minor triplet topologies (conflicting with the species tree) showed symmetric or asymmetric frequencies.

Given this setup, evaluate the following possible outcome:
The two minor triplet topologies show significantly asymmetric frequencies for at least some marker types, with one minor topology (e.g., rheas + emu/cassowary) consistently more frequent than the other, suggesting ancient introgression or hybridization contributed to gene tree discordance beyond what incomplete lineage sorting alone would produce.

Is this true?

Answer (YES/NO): NO